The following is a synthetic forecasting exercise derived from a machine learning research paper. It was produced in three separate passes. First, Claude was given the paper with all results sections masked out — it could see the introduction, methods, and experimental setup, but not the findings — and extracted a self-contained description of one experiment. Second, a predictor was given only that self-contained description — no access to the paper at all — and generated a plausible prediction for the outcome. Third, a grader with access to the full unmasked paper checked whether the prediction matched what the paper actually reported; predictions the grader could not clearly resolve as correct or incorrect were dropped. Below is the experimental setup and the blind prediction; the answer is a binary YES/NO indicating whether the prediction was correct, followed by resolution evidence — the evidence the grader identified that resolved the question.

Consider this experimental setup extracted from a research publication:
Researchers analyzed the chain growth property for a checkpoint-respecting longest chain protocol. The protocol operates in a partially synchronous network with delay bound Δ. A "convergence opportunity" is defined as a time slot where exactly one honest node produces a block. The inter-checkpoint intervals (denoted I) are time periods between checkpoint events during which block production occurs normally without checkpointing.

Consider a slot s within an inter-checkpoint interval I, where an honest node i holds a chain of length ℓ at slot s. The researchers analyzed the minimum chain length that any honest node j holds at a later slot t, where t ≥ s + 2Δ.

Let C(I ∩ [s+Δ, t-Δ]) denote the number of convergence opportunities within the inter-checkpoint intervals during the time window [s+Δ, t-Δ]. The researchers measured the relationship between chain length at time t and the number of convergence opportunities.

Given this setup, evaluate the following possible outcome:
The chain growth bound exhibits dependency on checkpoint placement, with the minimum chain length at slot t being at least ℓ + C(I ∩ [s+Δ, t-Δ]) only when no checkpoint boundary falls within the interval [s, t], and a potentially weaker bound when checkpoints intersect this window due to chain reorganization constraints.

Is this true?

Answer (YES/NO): NO